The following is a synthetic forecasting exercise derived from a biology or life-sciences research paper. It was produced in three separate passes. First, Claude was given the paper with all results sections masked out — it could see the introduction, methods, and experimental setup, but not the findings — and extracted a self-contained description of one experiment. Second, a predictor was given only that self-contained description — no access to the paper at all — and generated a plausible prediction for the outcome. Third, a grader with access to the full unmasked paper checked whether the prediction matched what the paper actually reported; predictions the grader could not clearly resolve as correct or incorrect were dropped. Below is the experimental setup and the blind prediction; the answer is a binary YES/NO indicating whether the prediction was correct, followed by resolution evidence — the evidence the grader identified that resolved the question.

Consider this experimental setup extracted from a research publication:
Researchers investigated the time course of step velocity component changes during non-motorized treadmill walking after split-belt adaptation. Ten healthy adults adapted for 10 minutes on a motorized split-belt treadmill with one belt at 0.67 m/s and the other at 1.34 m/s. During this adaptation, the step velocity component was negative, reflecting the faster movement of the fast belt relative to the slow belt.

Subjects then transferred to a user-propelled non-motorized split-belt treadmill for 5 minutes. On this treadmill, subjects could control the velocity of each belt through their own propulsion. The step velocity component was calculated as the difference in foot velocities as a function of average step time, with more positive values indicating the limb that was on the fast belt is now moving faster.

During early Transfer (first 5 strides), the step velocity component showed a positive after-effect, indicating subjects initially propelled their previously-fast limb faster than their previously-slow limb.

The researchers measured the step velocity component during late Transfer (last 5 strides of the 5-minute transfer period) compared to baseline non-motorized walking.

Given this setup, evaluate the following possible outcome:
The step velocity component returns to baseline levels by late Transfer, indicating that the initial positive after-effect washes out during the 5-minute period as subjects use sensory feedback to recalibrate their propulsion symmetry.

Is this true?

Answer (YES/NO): NO